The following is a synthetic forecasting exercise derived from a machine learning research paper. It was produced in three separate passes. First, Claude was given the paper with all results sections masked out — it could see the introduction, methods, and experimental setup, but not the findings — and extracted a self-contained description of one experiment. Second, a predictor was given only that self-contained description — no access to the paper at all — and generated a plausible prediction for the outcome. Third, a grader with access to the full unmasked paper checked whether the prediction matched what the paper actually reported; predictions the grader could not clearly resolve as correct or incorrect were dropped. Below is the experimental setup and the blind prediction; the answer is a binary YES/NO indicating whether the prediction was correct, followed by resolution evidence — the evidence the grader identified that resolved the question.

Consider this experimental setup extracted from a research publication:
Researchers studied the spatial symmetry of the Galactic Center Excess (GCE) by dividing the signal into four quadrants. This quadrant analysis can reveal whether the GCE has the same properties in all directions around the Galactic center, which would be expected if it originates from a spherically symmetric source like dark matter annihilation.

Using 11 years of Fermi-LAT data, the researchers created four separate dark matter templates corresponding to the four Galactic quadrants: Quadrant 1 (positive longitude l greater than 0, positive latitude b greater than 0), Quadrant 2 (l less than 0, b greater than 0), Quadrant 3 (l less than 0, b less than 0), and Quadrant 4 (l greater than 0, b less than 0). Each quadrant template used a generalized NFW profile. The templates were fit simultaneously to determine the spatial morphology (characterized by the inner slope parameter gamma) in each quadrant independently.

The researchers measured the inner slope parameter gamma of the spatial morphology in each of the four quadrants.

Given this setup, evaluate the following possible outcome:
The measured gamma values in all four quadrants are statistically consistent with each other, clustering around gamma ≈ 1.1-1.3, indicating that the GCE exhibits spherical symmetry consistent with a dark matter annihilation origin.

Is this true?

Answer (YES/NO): YES